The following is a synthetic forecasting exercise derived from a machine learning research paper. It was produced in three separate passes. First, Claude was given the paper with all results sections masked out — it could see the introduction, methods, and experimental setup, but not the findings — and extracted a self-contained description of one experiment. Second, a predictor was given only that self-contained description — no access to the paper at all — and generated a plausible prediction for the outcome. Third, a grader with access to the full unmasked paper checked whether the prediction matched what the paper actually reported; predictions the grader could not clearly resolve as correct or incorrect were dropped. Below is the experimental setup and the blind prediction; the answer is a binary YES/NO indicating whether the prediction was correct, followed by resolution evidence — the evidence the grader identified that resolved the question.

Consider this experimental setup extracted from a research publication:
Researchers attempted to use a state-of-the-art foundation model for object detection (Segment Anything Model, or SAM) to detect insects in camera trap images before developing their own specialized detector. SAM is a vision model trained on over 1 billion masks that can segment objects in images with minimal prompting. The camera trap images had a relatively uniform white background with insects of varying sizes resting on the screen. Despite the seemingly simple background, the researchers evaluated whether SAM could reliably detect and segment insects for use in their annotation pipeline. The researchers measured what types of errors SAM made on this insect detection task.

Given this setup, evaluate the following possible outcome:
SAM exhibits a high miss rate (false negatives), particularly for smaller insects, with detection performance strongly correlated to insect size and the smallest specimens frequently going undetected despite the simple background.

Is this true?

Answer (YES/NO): YES